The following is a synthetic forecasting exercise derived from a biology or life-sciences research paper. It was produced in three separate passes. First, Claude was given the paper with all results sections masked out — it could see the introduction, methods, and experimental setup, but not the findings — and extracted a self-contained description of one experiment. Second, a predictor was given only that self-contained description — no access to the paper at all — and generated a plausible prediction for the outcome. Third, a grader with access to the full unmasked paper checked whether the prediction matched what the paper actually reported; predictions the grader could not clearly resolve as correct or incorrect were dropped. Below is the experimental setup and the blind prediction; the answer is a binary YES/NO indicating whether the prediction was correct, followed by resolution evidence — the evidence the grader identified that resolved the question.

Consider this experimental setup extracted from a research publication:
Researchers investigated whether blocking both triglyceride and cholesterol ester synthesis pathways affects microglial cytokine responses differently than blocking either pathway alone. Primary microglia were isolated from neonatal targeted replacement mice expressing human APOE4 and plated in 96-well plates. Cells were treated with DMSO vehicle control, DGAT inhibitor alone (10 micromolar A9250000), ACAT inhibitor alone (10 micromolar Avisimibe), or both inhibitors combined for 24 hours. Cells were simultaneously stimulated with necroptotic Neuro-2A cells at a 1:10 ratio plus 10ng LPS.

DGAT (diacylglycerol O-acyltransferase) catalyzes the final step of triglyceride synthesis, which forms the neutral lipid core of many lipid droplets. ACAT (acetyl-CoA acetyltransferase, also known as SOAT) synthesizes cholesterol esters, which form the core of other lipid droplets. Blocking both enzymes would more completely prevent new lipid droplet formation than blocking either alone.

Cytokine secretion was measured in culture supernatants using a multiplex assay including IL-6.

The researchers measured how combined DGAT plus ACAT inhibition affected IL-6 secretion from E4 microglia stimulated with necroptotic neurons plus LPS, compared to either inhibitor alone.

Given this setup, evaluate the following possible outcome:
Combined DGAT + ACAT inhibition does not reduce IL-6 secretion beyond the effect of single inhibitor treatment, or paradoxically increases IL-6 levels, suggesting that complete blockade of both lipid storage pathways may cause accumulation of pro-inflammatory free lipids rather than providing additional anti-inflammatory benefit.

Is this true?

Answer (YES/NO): YES